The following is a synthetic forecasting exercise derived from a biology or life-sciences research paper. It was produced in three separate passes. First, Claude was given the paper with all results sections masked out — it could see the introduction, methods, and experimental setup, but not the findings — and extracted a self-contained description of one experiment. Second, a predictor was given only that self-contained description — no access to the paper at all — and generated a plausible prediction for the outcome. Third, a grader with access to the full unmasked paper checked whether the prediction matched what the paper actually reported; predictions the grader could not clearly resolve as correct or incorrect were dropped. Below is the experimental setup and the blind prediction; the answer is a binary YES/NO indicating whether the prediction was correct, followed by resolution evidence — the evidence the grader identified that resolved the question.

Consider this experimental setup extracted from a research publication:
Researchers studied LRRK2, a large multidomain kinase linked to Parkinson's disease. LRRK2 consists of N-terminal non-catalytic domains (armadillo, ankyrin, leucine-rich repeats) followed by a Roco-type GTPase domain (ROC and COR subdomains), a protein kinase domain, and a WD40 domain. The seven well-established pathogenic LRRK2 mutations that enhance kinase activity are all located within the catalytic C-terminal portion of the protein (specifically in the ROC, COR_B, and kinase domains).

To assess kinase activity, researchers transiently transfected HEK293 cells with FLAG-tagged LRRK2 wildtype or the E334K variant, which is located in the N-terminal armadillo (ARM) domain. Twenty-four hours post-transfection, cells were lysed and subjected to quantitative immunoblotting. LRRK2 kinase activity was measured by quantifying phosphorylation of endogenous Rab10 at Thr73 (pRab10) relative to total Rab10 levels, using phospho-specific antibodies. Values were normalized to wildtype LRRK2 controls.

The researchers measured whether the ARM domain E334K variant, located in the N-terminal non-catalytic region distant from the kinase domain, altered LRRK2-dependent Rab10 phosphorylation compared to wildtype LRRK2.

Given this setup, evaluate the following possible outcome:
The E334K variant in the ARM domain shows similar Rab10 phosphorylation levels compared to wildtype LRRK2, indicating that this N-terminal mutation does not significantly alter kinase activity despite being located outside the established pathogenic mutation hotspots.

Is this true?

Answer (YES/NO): NO